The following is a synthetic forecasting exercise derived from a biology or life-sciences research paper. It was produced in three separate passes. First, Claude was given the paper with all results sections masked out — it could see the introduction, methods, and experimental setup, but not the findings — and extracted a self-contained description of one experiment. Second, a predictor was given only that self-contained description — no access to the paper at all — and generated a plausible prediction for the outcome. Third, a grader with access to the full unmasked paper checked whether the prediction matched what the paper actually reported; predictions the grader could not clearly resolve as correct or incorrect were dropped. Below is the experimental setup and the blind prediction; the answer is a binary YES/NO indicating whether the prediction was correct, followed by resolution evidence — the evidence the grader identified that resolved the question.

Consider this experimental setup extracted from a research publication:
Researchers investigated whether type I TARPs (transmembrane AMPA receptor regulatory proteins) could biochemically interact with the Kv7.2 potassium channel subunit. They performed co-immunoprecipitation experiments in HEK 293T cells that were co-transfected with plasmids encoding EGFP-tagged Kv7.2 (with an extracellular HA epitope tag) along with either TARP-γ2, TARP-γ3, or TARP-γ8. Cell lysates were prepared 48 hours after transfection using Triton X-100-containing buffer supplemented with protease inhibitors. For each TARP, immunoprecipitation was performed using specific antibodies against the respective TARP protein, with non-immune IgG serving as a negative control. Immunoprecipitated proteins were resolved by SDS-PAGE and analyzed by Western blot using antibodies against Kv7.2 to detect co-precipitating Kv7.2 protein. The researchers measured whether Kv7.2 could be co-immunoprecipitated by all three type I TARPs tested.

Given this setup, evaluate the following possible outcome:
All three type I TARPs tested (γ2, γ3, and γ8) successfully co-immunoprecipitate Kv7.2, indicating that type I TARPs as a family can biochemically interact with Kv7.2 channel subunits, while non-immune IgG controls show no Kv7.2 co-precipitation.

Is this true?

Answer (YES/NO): YES